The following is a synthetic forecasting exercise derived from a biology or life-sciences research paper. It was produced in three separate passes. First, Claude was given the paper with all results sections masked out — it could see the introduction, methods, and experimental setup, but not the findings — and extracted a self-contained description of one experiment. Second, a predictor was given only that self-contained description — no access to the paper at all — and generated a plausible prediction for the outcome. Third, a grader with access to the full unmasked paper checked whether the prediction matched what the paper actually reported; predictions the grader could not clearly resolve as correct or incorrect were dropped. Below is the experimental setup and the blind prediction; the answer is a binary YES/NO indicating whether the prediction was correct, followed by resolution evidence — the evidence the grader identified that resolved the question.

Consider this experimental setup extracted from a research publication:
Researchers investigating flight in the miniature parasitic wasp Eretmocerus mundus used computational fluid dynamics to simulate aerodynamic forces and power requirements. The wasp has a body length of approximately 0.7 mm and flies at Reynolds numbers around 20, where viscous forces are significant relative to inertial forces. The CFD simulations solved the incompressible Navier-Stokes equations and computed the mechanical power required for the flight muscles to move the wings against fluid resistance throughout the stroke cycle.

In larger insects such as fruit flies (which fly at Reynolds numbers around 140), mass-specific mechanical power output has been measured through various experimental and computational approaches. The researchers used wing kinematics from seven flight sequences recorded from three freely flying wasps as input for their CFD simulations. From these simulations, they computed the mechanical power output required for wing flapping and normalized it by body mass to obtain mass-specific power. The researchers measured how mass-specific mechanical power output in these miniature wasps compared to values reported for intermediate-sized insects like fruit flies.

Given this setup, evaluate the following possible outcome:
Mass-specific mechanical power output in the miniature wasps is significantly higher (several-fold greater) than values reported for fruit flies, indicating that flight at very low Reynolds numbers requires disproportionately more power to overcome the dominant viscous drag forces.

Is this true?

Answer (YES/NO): NO